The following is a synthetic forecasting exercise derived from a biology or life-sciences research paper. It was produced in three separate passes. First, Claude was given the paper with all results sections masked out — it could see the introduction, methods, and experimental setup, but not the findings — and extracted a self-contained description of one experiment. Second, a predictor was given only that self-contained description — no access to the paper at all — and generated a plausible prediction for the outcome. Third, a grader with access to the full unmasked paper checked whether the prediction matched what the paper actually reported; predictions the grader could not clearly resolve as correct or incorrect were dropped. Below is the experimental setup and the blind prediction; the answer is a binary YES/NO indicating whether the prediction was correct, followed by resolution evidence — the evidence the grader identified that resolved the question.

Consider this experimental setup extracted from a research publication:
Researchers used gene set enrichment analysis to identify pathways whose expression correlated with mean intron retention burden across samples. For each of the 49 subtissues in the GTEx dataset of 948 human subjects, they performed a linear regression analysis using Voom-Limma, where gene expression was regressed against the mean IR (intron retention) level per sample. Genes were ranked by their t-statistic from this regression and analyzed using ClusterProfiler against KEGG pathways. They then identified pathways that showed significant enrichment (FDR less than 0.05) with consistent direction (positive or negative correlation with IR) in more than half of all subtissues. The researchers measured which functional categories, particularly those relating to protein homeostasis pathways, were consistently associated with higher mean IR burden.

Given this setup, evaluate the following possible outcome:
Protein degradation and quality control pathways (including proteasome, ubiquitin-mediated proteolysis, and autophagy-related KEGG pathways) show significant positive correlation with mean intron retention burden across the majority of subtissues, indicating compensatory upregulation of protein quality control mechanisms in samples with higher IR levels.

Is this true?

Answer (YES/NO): NO